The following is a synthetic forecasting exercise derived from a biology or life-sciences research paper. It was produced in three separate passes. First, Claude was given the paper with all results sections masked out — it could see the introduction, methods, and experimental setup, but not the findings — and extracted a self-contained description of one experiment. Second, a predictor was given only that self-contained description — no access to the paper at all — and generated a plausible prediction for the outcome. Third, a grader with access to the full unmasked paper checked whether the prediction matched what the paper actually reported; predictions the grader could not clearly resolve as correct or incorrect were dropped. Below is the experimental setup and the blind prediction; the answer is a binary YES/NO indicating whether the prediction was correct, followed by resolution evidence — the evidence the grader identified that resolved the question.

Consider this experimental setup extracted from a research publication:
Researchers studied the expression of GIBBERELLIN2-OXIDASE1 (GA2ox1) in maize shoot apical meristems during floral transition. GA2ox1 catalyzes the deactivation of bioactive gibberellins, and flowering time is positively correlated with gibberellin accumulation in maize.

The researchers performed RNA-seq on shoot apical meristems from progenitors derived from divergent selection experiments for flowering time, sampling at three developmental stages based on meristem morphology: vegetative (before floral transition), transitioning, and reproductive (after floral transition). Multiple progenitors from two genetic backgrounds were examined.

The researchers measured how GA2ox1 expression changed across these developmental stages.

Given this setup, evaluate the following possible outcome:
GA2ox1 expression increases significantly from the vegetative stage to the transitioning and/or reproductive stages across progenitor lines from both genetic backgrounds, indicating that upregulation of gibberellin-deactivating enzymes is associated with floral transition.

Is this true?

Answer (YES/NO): NO